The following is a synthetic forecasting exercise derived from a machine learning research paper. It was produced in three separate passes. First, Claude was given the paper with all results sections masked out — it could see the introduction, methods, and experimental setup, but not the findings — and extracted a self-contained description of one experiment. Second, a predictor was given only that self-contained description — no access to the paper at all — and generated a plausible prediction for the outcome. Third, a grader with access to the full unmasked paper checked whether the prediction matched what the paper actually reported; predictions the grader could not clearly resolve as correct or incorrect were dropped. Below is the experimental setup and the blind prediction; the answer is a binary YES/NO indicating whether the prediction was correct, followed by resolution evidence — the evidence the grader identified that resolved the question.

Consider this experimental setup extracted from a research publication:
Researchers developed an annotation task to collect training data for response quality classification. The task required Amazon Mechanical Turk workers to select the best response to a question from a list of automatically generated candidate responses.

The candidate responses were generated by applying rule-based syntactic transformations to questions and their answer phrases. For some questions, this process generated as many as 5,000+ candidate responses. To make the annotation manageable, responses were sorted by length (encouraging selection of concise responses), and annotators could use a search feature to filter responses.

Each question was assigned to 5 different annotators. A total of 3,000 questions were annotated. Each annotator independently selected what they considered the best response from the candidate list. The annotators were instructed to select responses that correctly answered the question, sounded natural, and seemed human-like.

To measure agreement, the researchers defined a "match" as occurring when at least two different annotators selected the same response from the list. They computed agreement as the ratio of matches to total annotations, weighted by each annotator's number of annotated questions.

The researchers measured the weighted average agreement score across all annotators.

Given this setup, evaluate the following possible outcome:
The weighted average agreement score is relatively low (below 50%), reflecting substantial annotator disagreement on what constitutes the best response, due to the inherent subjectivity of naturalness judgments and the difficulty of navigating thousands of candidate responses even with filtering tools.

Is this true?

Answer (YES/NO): NO